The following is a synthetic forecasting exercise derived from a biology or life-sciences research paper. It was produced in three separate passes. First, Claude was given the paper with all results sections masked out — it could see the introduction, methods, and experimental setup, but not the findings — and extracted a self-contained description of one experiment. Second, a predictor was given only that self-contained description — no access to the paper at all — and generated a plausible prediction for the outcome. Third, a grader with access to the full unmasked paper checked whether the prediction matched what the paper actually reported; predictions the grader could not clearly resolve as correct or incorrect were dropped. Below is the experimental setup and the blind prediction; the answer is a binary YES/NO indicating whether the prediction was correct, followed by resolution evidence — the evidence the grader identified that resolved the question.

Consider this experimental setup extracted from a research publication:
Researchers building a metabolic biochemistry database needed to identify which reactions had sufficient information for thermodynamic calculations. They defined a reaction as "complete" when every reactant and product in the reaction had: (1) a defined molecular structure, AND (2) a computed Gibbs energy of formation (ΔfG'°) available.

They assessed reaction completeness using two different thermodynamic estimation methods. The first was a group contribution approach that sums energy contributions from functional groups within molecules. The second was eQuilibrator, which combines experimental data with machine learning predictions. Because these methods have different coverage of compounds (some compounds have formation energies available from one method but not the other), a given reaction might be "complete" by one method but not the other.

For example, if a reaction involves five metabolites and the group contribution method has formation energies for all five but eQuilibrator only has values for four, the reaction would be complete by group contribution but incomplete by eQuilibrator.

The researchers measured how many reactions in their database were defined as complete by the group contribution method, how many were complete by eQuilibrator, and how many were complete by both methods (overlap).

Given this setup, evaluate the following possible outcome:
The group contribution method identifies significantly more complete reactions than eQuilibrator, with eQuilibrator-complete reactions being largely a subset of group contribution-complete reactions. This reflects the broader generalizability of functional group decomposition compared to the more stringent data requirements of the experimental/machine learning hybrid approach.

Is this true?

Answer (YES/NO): NO